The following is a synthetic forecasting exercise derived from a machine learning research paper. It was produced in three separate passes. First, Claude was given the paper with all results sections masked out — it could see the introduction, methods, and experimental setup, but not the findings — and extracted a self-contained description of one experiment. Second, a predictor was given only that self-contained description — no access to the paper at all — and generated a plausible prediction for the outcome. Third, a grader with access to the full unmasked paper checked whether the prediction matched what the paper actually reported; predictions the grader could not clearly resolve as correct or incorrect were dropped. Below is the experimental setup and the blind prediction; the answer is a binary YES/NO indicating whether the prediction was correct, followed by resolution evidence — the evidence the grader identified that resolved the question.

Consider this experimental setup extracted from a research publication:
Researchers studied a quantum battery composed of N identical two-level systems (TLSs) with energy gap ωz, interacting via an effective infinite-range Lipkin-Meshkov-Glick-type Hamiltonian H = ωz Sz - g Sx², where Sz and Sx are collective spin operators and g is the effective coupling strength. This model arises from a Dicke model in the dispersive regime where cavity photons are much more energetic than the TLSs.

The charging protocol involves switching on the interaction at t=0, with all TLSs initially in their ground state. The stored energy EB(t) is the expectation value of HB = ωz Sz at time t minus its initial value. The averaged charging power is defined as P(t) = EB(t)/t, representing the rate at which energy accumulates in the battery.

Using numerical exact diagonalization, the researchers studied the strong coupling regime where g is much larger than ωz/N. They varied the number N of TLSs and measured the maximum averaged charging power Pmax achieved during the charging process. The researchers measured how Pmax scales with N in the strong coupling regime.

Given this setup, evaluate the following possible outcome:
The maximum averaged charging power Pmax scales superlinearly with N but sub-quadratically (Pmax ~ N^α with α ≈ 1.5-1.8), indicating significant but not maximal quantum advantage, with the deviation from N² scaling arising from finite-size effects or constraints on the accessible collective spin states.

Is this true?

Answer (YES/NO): YES